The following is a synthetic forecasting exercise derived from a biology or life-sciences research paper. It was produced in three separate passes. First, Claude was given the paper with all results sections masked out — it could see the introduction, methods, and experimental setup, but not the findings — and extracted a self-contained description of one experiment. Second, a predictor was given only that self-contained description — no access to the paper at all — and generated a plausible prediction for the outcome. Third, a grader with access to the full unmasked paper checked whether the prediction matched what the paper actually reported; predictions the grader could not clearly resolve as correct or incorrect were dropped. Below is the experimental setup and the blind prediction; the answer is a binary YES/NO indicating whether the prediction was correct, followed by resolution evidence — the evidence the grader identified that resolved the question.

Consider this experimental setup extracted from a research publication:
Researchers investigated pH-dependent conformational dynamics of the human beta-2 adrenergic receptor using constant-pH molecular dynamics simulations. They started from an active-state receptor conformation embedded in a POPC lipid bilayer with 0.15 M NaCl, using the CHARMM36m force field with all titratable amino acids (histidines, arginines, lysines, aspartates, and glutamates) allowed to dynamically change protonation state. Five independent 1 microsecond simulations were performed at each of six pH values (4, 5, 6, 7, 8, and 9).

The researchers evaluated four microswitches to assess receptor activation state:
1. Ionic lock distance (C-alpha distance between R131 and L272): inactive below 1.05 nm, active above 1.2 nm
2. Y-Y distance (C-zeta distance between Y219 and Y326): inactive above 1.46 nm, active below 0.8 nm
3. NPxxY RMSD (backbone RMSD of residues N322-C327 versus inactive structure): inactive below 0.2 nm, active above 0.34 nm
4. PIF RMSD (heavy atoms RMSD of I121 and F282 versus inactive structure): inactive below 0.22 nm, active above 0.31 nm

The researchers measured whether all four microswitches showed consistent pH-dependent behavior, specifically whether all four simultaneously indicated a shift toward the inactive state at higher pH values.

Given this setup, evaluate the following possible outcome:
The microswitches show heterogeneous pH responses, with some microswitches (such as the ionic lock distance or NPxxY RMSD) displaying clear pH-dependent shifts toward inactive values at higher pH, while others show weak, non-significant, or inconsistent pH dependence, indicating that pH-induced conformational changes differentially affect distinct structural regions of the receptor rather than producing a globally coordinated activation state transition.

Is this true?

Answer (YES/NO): YES